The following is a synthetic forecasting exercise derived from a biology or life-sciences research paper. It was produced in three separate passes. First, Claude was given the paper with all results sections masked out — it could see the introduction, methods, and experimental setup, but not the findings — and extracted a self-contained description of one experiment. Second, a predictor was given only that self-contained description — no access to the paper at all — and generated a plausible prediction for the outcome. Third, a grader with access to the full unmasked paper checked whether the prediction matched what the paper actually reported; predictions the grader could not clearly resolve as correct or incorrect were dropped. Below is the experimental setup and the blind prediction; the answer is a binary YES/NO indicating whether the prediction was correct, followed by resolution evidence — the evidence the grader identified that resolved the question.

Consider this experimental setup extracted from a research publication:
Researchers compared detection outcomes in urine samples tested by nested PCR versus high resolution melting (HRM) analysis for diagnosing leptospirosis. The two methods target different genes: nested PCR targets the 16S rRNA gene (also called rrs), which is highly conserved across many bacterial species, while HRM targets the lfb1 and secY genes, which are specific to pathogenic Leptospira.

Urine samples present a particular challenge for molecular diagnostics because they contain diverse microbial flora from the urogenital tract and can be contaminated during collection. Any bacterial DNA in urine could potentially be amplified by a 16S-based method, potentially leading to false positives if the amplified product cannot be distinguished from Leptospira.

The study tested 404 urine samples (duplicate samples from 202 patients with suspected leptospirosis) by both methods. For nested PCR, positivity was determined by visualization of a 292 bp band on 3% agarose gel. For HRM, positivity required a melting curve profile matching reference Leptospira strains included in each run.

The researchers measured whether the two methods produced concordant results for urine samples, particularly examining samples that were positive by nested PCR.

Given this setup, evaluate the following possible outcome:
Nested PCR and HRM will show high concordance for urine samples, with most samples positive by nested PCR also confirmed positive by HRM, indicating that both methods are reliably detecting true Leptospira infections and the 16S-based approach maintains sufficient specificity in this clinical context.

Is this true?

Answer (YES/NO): NO